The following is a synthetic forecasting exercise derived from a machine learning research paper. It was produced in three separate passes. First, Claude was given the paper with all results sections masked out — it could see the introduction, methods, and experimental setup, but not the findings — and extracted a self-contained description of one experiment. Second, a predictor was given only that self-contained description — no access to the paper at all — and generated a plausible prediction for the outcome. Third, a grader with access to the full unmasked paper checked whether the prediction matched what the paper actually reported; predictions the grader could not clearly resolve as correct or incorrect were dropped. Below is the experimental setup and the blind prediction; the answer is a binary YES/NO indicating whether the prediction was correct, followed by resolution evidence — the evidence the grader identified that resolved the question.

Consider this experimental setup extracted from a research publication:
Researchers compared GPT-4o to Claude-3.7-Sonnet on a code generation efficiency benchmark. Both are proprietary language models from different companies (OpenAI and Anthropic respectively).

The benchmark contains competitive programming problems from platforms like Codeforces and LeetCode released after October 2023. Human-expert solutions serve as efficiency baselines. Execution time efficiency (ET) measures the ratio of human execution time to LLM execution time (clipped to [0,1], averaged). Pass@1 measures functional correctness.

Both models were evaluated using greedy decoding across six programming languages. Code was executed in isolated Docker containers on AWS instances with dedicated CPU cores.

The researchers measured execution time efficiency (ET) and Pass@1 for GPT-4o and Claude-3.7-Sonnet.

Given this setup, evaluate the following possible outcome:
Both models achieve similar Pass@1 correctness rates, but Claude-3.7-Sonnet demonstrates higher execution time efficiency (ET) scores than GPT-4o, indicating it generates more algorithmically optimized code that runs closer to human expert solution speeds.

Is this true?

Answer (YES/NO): NO